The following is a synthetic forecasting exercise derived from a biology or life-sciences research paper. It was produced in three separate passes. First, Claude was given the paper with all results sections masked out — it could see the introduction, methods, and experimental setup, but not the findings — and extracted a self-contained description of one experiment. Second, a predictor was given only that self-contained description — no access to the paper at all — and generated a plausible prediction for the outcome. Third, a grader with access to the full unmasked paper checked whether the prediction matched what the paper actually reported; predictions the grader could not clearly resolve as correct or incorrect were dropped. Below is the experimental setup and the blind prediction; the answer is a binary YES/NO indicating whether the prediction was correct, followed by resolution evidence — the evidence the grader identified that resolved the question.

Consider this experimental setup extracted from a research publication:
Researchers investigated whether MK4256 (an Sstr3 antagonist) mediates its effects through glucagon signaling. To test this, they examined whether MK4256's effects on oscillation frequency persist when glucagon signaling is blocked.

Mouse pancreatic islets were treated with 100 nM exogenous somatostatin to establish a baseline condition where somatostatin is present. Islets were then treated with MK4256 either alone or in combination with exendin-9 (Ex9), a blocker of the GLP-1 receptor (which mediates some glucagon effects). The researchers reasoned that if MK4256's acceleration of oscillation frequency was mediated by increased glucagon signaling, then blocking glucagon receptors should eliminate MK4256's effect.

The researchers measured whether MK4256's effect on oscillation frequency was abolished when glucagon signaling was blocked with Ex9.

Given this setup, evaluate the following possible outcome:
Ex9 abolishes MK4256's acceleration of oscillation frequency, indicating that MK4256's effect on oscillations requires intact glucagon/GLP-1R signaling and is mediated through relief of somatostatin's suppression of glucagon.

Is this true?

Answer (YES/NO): NO